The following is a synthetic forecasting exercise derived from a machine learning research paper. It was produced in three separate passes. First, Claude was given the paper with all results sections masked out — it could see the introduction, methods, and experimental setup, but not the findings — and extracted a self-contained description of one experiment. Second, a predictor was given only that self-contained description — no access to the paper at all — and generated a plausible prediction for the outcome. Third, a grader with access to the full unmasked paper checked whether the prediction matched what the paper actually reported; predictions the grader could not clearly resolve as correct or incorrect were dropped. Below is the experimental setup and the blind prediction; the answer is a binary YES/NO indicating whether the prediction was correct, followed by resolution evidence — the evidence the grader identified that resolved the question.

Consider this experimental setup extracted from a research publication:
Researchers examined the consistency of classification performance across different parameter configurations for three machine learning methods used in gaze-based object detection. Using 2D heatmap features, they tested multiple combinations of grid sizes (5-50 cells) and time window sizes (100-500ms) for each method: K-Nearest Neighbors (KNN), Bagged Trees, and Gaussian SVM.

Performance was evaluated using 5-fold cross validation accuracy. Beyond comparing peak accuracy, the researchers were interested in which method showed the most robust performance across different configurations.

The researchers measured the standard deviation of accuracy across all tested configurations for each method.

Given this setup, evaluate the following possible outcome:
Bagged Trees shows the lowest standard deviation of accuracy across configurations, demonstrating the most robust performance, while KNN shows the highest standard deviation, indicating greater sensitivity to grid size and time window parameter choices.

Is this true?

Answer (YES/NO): YES